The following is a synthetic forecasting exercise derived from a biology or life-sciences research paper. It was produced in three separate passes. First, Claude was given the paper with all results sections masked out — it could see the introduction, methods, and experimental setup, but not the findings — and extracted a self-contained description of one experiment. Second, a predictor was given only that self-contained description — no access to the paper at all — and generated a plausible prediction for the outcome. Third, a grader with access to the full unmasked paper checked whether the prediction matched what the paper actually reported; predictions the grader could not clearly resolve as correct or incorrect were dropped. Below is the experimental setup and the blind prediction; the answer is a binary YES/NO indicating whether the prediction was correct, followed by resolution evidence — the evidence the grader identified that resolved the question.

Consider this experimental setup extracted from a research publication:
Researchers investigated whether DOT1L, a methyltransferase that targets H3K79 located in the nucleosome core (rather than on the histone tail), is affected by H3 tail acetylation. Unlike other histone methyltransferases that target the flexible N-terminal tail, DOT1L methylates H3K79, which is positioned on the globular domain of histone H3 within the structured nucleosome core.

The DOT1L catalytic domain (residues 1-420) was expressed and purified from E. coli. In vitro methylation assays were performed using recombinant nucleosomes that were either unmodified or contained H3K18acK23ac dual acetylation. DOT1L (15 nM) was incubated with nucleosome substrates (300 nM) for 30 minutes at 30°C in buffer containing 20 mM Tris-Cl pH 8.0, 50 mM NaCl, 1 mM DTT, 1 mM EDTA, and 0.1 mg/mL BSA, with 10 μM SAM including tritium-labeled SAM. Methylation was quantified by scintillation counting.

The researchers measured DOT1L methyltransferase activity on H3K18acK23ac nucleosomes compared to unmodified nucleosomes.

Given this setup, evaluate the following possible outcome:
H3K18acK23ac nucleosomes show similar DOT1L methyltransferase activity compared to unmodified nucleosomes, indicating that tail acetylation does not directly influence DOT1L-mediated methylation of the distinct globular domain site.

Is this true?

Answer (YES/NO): YES